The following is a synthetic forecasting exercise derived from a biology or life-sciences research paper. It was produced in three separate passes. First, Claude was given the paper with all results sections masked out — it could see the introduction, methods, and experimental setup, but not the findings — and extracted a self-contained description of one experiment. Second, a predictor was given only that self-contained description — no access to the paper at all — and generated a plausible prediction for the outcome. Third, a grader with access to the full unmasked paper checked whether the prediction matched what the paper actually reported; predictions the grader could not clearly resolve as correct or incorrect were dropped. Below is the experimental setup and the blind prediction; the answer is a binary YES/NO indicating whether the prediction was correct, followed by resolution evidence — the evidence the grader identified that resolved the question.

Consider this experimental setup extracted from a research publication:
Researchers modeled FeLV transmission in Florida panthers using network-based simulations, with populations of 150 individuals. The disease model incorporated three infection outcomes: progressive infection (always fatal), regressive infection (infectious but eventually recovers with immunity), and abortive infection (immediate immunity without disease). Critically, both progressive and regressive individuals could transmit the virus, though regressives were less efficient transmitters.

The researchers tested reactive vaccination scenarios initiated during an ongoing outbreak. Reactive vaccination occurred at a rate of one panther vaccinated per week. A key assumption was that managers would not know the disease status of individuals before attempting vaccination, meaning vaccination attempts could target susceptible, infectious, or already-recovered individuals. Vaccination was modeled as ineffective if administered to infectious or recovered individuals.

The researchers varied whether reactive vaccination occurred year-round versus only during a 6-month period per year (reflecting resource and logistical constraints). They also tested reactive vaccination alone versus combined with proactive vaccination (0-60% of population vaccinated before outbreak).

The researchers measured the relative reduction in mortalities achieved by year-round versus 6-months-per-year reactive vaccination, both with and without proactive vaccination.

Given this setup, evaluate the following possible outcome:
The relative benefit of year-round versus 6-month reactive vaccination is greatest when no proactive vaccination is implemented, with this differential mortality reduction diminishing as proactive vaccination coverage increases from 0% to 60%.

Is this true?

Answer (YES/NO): NO